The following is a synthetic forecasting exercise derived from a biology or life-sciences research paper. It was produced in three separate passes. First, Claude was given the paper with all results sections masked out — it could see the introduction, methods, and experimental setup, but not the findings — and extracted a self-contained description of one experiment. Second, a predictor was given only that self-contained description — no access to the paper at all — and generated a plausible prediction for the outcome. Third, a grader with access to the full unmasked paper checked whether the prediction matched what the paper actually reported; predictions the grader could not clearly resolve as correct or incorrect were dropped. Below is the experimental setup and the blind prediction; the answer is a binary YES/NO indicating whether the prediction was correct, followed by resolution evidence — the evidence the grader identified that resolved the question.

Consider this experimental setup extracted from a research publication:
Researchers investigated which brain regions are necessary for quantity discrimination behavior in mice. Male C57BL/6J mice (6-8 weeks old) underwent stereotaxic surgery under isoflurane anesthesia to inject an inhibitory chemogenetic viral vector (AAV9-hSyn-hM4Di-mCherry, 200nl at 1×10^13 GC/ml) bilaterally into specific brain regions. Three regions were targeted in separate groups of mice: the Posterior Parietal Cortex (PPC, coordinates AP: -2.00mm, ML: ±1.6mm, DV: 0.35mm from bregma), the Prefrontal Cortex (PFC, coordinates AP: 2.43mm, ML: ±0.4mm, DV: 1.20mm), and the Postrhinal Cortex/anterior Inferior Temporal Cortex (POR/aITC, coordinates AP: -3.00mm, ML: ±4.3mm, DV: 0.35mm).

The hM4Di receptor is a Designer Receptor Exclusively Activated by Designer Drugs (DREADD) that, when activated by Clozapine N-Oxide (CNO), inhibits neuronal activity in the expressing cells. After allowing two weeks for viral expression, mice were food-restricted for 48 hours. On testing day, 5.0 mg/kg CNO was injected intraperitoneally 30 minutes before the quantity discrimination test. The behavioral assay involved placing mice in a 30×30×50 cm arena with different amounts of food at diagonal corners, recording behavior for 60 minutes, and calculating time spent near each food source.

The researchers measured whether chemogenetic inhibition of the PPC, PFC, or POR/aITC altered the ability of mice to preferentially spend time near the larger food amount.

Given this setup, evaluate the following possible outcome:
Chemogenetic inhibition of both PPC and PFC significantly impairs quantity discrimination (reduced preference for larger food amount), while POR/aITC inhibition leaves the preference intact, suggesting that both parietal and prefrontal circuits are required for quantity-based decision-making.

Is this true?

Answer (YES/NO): NO